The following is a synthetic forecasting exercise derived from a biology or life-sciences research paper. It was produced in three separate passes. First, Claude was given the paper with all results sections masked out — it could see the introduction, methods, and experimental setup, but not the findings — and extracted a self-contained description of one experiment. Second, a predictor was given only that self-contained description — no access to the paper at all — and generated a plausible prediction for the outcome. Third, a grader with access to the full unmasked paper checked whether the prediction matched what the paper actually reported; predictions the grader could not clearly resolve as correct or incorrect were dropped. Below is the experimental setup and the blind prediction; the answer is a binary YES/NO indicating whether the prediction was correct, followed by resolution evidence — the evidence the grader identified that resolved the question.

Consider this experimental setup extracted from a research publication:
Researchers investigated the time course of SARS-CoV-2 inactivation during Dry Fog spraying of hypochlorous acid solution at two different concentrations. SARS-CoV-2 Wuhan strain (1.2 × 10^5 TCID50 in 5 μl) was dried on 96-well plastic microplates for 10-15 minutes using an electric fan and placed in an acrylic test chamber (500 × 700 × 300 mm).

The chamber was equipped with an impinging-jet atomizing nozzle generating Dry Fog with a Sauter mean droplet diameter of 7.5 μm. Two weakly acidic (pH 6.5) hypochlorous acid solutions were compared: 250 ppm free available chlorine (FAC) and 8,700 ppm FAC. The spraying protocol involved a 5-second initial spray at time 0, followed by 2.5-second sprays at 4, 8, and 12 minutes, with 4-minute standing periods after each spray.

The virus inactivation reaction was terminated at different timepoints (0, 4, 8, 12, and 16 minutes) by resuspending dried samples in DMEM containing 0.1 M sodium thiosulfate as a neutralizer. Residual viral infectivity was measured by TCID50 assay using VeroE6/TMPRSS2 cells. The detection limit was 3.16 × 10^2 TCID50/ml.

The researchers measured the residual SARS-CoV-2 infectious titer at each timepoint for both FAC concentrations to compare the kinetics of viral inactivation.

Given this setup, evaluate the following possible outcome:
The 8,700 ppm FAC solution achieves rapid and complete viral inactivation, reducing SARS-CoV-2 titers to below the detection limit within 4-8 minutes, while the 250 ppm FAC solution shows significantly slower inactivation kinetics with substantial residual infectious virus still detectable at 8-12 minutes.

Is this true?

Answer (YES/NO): NO